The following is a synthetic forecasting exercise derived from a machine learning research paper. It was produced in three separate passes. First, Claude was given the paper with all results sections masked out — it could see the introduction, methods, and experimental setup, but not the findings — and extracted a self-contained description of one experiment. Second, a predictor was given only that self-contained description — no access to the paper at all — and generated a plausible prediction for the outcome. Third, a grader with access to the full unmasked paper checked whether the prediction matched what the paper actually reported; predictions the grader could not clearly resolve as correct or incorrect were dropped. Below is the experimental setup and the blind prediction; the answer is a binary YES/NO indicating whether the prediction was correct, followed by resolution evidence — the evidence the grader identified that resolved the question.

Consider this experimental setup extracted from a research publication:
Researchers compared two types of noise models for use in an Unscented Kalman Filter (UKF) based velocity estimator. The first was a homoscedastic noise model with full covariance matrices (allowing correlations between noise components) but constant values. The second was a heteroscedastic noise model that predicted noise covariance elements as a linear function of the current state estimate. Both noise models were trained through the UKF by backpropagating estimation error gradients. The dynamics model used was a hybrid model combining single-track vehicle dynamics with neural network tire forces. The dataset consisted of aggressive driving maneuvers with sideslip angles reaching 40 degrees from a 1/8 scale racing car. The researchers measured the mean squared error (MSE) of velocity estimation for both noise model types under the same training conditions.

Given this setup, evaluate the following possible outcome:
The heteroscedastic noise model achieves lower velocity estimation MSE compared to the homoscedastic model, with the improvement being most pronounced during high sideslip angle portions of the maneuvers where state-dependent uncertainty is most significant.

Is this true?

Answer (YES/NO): NO